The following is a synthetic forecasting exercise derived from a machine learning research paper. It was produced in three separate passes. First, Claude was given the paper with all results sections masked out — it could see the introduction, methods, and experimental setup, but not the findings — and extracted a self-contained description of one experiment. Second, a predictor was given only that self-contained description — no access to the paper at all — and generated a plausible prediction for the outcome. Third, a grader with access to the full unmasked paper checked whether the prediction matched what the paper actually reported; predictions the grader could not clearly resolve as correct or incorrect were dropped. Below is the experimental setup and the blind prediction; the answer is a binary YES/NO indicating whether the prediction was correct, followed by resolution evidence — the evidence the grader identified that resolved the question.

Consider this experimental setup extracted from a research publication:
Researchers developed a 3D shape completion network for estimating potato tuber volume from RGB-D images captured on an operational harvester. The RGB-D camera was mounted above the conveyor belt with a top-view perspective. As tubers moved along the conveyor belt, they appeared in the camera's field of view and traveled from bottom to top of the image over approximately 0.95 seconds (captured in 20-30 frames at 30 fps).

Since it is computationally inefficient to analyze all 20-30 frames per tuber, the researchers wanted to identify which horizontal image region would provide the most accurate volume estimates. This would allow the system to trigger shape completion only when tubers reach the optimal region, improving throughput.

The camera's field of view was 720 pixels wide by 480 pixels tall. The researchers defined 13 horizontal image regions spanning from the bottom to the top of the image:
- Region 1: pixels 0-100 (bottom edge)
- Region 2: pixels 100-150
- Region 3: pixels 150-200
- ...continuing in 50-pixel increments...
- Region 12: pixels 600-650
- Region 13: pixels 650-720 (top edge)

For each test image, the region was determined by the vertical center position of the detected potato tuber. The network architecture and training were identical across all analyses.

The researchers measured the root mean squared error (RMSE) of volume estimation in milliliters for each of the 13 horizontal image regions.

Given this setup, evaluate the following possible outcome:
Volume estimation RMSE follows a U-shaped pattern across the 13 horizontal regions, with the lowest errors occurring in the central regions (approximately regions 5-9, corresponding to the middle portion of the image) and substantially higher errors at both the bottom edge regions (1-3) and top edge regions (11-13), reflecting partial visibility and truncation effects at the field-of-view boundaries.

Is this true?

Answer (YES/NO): YES